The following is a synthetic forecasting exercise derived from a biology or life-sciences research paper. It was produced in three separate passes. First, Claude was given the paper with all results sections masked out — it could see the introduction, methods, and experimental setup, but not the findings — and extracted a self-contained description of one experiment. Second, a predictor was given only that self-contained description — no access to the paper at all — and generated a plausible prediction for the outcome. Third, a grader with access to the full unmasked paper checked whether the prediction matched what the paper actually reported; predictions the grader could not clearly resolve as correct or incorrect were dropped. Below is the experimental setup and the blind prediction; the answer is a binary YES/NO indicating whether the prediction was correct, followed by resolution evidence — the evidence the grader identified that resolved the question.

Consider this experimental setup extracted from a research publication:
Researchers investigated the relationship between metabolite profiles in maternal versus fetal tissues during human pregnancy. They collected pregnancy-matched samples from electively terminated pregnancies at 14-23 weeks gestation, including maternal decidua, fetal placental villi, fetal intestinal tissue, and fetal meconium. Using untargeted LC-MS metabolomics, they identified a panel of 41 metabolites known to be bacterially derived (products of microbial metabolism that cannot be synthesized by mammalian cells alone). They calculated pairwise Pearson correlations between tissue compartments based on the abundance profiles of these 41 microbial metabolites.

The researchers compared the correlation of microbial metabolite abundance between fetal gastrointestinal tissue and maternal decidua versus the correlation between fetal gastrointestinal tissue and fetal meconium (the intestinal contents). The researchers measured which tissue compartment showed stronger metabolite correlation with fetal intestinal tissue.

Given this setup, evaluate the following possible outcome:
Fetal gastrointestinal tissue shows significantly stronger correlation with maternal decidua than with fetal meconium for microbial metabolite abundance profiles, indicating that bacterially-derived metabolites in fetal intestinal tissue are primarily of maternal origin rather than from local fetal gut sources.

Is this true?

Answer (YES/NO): YES